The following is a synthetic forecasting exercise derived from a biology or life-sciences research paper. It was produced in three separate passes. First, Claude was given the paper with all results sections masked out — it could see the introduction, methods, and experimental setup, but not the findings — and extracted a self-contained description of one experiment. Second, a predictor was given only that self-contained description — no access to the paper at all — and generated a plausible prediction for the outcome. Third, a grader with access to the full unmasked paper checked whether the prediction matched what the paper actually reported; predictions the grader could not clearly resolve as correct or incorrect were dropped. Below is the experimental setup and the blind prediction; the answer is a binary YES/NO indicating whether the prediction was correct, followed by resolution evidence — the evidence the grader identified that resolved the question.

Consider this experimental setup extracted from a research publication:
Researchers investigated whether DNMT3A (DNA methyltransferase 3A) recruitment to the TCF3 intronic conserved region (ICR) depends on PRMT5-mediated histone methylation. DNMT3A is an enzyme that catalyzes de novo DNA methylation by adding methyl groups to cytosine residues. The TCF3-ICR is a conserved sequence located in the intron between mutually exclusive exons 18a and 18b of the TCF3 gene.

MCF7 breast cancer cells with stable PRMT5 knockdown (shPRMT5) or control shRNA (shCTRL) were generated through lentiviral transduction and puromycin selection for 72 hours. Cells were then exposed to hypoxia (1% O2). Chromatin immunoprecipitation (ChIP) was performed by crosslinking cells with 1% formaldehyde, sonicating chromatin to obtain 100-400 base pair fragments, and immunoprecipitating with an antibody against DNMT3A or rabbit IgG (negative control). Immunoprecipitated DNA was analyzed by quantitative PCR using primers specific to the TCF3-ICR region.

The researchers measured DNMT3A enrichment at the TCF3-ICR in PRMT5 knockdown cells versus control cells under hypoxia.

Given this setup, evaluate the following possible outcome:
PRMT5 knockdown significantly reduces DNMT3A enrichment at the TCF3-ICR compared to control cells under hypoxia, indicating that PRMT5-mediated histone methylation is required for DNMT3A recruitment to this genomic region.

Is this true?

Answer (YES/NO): YES